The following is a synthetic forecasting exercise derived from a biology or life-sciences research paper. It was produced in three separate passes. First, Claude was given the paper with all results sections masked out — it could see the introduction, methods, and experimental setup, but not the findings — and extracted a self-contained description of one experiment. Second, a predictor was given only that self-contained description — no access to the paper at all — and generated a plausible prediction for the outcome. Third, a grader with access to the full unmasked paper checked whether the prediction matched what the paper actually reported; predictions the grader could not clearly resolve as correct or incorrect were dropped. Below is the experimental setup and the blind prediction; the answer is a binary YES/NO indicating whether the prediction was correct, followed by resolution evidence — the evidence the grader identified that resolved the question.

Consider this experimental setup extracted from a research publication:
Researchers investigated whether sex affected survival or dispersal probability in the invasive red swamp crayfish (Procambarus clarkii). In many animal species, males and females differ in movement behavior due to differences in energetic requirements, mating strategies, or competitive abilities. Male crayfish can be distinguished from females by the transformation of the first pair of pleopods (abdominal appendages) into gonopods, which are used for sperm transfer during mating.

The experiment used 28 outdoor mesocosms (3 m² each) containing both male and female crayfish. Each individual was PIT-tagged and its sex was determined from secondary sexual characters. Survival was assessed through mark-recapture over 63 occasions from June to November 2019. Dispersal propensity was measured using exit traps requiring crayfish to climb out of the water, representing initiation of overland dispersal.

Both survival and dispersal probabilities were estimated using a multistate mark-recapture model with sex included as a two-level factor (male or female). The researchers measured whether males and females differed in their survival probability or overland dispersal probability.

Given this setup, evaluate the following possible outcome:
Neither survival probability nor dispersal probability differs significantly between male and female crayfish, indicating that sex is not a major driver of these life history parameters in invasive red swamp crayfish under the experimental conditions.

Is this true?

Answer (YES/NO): YES